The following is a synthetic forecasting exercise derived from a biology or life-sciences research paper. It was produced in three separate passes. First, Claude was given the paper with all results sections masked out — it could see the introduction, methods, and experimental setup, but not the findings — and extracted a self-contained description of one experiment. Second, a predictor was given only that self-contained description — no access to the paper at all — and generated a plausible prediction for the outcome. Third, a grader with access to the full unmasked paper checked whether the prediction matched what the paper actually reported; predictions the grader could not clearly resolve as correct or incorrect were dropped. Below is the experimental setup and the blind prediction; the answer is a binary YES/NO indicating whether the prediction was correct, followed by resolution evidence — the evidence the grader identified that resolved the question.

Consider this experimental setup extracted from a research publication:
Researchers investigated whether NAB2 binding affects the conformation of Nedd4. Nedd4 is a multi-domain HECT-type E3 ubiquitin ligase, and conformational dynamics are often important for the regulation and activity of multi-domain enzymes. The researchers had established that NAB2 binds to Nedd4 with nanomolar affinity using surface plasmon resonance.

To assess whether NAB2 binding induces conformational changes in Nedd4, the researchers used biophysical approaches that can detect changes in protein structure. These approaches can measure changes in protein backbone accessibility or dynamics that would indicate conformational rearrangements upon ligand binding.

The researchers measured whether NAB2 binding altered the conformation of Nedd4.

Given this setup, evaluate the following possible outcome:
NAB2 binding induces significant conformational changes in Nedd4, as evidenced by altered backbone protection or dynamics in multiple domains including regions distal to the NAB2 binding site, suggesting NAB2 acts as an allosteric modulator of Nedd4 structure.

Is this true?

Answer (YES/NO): NO